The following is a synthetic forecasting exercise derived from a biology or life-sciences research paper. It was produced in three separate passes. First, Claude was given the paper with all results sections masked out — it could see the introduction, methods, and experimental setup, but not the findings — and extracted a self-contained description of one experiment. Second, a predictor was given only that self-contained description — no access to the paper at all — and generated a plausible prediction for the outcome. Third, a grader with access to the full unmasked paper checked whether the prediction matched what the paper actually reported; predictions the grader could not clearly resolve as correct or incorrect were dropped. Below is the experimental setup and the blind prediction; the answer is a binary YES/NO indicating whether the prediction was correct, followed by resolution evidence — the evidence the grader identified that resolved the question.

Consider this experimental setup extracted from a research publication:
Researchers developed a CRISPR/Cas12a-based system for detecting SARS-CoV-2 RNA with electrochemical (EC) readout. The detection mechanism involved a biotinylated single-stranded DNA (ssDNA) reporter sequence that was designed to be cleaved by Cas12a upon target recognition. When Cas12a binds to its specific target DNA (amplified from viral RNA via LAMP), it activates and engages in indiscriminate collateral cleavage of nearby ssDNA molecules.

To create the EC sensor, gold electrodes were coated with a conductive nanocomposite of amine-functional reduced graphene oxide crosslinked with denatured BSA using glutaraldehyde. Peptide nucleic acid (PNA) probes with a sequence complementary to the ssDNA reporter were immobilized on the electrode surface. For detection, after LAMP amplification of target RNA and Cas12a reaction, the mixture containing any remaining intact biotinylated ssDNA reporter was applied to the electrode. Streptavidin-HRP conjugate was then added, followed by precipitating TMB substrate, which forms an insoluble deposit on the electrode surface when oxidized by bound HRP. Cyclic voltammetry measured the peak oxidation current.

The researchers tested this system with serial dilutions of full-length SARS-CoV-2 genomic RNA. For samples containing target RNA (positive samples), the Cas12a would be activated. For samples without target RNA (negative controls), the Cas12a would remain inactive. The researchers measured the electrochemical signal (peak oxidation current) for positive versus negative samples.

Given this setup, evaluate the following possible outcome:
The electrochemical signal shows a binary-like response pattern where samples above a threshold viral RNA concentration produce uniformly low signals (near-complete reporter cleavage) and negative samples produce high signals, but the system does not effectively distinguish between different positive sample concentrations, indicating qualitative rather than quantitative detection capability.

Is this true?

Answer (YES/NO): NO